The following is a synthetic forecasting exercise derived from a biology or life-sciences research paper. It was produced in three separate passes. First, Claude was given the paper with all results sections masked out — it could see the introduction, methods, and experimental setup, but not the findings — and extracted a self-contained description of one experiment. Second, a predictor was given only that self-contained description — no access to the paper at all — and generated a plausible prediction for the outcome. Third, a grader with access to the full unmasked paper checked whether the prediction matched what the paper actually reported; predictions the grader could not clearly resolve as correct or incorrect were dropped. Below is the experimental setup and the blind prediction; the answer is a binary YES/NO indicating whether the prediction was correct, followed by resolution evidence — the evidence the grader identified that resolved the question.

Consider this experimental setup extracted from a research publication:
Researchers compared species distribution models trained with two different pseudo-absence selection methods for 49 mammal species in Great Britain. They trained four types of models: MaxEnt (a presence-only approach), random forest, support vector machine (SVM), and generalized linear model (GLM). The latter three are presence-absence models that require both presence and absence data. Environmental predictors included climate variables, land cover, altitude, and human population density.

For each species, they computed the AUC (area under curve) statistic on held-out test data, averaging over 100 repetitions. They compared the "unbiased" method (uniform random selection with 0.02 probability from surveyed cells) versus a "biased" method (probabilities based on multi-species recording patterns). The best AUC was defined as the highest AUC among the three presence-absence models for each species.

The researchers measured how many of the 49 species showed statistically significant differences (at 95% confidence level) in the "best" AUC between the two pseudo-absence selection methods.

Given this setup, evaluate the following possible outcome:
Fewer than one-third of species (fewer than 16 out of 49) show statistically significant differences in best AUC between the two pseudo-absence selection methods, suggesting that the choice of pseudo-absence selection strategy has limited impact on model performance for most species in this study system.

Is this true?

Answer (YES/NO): NO